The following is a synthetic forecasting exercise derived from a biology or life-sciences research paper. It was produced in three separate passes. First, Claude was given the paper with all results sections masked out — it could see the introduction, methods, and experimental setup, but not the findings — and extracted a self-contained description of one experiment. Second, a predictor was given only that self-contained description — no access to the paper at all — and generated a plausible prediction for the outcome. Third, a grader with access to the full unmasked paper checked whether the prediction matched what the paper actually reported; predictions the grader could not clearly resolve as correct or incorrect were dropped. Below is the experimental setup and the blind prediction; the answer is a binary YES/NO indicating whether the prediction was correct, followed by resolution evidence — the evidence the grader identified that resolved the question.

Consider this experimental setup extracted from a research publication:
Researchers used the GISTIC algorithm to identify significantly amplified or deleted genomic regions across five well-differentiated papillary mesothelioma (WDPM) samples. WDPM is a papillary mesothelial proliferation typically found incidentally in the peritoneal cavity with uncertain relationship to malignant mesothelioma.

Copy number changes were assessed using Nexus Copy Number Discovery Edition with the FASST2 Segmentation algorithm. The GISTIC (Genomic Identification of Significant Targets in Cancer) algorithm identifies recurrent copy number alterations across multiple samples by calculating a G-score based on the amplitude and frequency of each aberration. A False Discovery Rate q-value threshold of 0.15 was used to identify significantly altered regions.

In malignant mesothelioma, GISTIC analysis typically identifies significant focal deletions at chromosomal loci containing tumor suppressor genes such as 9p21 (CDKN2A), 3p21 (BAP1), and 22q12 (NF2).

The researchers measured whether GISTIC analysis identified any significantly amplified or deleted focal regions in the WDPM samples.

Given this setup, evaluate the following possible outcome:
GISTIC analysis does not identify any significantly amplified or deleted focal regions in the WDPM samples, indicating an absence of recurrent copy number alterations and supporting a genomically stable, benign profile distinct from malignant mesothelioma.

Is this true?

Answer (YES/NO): NO